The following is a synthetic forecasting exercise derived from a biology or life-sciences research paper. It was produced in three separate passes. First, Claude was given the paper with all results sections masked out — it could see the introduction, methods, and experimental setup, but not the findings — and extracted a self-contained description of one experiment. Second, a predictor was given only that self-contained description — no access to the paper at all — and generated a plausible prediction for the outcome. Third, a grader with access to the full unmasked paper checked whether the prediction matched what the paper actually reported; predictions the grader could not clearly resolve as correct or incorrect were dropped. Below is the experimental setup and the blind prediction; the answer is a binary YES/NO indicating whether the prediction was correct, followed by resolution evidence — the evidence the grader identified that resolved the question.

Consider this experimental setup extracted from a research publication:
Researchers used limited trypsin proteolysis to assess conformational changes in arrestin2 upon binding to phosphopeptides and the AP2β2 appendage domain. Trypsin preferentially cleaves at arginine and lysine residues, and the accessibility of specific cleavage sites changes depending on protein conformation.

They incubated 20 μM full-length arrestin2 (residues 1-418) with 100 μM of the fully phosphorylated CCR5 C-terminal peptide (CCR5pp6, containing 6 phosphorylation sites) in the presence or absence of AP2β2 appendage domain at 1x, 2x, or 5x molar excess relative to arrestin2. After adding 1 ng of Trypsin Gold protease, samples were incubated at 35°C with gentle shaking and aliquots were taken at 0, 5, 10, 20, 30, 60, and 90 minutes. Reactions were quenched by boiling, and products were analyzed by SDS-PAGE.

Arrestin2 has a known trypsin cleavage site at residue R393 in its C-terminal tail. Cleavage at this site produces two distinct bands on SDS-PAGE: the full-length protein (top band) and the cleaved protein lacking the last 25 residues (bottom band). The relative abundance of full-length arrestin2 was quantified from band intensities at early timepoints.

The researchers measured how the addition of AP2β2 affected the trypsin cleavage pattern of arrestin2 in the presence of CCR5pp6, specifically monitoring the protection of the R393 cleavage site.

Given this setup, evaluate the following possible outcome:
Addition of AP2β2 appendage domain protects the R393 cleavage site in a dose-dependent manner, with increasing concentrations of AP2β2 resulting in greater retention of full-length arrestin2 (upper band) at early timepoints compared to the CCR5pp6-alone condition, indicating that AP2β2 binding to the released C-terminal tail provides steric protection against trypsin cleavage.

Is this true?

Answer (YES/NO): YES